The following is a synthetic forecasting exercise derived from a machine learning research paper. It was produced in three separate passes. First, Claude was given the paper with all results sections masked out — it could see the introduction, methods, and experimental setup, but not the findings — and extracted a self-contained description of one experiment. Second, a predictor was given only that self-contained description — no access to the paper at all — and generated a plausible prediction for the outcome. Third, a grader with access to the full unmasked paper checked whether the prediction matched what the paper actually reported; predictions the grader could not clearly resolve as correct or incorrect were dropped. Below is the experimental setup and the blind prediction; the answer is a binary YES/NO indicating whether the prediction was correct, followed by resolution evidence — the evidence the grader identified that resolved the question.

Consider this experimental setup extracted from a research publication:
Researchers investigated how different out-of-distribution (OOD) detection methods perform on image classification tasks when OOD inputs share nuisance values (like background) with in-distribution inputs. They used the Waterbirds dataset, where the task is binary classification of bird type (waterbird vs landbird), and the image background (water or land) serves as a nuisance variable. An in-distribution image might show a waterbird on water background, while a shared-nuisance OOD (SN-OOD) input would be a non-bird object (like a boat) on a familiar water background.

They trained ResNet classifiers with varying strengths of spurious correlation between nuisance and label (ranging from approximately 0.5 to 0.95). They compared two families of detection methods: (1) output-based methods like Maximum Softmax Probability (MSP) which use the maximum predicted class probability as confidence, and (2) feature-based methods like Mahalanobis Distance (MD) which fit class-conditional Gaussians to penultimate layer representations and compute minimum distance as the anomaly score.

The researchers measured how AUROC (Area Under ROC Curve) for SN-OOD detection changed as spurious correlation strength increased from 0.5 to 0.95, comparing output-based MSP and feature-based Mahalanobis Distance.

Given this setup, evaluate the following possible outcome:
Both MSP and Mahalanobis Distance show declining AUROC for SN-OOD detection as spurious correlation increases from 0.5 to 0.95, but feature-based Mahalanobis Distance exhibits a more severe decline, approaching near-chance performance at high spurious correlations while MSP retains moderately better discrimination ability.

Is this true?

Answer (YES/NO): NO